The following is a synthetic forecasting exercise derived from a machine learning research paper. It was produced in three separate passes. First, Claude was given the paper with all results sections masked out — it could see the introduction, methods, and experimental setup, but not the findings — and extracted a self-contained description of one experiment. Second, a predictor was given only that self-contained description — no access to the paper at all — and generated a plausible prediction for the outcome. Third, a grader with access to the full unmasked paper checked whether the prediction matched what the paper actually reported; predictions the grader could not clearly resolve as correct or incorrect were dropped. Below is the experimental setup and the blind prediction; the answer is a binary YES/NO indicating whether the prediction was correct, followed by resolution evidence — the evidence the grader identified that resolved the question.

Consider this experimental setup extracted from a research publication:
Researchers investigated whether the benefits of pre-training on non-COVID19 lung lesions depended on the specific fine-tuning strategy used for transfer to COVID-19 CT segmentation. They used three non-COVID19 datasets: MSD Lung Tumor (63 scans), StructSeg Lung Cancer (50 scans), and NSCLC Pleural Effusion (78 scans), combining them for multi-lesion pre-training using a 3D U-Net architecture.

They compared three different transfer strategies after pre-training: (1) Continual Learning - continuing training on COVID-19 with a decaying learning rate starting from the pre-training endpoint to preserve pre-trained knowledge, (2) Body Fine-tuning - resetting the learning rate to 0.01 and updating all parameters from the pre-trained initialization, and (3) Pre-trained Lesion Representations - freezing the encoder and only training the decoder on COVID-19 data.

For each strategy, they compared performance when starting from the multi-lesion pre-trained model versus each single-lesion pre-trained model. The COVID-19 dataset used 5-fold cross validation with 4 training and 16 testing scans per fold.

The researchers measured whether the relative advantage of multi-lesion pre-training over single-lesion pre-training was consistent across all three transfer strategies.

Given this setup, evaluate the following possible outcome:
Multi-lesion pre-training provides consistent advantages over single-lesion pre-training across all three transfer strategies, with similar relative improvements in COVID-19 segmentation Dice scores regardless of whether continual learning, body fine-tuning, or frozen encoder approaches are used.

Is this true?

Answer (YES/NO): NO